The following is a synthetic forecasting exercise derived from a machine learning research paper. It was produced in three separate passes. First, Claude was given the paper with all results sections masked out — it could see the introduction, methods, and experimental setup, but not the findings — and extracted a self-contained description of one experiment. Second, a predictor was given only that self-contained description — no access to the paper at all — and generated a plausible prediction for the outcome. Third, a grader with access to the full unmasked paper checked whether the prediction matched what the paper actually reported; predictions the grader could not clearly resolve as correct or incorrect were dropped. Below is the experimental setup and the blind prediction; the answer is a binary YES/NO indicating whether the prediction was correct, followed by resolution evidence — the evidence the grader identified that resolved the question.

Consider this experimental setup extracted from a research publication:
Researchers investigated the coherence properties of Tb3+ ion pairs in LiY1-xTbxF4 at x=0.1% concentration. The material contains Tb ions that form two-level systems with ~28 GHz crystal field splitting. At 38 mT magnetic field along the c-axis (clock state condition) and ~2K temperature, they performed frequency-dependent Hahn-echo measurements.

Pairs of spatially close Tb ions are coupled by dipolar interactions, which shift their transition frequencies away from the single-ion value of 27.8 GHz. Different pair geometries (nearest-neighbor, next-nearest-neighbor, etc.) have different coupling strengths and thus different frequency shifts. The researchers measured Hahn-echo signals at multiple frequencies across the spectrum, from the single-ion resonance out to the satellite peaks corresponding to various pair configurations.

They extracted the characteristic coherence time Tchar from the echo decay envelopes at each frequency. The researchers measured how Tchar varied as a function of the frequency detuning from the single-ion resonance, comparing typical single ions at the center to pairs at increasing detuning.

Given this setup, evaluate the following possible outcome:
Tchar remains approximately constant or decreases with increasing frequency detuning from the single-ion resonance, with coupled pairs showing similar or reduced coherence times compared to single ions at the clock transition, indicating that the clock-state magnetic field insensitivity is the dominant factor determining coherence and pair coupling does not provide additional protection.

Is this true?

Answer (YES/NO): NO